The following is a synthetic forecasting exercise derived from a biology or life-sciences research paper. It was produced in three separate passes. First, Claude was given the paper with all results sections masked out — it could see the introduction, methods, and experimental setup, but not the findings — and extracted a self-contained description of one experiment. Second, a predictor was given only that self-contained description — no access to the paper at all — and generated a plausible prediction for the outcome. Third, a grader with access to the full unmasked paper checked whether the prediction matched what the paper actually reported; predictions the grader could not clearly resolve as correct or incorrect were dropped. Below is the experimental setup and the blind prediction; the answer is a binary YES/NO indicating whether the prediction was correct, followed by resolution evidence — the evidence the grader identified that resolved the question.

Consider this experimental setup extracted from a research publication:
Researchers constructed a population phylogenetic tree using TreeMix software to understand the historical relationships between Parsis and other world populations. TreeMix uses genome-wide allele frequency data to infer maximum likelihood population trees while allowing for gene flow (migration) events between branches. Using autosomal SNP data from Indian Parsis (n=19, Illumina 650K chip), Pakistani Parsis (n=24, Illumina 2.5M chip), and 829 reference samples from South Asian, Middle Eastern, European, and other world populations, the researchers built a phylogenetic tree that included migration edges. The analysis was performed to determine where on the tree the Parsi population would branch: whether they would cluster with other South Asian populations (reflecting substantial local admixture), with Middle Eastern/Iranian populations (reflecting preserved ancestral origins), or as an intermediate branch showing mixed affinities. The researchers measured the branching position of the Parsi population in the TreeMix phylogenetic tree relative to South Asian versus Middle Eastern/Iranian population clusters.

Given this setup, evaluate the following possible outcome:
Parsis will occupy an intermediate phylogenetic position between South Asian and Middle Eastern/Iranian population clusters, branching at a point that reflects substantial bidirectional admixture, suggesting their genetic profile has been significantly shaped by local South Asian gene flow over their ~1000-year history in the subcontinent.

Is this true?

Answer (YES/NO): NO